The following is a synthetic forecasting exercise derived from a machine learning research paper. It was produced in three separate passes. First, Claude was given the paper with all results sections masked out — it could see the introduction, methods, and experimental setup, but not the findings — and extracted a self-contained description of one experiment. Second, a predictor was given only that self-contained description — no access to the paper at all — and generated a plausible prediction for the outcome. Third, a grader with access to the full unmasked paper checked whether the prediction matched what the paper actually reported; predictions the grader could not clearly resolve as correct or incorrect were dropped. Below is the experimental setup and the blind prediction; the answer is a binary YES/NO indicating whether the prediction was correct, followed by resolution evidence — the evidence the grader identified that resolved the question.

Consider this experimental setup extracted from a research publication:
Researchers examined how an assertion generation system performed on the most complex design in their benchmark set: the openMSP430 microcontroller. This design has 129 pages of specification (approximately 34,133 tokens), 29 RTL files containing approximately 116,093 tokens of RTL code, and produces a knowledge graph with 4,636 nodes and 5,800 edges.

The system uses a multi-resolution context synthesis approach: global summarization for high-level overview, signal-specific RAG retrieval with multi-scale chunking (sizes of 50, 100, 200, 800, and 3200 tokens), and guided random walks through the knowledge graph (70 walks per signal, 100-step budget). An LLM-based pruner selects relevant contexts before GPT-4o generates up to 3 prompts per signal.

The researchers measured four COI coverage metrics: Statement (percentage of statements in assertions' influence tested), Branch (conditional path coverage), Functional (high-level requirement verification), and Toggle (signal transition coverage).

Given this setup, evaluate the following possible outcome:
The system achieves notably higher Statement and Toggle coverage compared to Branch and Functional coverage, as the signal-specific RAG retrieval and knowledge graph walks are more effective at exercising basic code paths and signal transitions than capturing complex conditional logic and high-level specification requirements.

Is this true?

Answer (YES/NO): NO